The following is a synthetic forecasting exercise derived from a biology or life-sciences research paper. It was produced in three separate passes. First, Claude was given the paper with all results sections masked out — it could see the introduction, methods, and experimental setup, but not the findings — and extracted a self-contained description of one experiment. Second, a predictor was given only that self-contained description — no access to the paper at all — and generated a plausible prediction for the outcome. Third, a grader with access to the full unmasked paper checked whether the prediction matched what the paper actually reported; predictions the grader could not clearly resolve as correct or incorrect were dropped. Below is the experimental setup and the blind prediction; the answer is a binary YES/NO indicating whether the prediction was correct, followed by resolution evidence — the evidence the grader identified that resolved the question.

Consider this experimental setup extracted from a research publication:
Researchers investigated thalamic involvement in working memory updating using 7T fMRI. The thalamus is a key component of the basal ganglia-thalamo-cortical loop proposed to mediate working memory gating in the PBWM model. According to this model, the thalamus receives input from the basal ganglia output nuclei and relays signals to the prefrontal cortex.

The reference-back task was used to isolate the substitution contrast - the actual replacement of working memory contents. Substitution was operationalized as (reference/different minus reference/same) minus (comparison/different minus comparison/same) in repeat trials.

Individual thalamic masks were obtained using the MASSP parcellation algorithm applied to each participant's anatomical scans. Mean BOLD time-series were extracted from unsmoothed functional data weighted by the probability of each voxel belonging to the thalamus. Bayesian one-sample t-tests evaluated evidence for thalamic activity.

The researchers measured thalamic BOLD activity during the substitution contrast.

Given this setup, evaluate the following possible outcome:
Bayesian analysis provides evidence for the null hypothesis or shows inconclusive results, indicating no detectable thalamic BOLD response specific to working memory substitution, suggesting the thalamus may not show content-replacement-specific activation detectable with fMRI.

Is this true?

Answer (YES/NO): YES